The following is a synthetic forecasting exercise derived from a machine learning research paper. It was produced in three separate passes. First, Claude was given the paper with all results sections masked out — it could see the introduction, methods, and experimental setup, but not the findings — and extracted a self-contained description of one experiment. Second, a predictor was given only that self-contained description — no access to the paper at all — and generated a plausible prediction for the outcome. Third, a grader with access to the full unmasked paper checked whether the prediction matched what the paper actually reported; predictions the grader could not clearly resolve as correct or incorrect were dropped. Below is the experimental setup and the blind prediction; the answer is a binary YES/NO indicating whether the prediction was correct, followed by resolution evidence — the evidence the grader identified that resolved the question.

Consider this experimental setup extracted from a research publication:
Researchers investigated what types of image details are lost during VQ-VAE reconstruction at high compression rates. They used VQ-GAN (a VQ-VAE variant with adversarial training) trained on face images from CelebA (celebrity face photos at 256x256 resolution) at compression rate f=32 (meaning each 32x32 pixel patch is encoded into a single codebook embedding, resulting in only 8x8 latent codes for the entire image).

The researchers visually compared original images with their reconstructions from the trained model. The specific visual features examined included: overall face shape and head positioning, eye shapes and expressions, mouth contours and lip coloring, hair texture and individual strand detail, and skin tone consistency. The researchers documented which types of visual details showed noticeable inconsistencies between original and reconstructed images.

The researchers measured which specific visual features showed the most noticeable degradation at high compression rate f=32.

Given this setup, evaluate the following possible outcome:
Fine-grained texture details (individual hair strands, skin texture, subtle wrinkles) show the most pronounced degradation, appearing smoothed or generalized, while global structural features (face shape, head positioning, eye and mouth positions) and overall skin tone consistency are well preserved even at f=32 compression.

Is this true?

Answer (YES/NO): NO